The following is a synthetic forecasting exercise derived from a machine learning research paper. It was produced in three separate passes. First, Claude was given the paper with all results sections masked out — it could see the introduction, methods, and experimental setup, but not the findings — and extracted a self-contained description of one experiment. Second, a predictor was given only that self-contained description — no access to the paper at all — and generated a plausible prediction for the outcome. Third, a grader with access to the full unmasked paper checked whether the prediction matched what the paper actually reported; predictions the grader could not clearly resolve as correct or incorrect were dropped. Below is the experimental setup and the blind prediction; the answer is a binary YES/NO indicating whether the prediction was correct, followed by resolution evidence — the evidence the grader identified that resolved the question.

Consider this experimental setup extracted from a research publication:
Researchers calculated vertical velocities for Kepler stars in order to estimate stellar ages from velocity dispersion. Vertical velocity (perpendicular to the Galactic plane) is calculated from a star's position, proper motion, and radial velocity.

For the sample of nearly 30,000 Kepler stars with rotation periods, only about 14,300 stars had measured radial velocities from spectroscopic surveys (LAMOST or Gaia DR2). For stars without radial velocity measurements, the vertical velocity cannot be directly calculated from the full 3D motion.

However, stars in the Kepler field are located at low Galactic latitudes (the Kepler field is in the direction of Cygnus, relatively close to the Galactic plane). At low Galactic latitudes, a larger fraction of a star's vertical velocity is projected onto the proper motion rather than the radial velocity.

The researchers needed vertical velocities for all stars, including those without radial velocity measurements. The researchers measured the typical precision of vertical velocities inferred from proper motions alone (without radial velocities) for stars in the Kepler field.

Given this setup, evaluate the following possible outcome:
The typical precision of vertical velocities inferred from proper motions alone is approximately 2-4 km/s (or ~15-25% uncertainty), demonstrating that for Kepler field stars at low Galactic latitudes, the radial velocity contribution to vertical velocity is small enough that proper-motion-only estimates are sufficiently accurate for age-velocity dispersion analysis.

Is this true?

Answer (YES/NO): NO